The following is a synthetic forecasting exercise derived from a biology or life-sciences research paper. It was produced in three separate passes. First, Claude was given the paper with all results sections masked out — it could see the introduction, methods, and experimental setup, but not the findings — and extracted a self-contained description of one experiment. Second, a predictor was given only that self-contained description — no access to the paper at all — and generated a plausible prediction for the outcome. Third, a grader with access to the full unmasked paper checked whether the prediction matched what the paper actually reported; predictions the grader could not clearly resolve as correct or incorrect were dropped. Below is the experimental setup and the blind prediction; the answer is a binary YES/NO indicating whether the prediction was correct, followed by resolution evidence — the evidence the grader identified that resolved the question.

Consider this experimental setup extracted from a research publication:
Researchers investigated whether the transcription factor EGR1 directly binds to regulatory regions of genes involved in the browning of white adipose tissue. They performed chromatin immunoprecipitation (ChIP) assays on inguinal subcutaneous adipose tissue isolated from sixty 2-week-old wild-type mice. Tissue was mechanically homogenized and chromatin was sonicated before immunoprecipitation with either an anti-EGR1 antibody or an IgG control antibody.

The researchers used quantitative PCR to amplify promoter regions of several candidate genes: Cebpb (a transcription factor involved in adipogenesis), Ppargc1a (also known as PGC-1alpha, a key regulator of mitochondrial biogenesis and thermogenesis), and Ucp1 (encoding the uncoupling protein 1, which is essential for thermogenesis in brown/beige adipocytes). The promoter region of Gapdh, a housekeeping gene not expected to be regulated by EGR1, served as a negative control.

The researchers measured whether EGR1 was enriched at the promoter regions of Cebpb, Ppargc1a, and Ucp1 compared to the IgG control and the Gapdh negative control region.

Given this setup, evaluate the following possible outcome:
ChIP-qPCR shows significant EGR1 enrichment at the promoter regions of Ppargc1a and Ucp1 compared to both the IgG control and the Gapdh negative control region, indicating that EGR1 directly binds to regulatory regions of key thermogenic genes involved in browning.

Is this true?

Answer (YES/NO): NO